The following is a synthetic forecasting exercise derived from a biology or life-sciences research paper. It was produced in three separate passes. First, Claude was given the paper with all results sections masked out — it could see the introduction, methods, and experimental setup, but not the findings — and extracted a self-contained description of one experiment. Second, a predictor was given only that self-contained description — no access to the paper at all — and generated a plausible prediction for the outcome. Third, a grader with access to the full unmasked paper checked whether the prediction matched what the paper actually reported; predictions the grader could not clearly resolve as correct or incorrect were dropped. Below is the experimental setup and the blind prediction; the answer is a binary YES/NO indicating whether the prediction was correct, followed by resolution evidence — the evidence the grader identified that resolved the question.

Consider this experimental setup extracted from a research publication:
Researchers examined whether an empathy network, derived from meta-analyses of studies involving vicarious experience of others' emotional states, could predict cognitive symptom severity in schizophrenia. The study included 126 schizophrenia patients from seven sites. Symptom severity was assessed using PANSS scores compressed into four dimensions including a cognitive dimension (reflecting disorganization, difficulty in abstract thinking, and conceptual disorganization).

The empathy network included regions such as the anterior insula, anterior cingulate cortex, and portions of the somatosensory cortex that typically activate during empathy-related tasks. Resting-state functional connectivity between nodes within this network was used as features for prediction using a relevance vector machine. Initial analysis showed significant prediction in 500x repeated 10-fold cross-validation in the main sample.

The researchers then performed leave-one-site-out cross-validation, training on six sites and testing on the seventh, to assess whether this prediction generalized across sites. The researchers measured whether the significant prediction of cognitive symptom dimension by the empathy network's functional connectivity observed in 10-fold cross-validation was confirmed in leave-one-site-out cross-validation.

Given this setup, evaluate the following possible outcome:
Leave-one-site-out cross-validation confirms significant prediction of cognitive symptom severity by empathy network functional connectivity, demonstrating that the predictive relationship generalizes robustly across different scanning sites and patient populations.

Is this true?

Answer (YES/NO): NO